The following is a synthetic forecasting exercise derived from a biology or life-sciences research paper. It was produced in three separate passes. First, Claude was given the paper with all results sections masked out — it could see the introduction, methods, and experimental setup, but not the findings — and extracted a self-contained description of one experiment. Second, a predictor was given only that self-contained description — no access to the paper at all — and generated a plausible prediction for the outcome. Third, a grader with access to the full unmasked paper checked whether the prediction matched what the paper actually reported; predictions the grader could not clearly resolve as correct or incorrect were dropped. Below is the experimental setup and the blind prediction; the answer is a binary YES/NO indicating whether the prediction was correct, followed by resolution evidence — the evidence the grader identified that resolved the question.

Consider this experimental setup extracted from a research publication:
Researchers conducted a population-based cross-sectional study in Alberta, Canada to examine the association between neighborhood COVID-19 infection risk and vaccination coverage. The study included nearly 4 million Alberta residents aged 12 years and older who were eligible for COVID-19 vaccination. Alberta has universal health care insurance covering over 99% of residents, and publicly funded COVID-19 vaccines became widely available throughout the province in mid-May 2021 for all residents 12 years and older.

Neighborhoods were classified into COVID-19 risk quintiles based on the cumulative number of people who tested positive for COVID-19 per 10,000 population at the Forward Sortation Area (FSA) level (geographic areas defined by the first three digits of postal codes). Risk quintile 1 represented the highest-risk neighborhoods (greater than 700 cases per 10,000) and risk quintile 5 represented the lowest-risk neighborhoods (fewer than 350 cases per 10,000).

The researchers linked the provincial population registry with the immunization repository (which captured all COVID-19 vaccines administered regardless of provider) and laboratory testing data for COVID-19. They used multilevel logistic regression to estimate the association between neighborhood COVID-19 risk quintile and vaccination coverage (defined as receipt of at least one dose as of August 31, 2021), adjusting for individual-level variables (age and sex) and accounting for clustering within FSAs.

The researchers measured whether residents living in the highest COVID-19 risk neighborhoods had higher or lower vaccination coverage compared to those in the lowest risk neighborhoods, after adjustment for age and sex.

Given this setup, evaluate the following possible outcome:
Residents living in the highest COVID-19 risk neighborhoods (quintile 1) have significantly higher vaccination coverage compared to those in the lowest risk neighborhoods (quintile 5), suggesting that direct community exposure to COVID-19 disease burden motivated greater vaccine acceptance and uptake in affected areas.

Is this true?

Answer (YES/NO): YES